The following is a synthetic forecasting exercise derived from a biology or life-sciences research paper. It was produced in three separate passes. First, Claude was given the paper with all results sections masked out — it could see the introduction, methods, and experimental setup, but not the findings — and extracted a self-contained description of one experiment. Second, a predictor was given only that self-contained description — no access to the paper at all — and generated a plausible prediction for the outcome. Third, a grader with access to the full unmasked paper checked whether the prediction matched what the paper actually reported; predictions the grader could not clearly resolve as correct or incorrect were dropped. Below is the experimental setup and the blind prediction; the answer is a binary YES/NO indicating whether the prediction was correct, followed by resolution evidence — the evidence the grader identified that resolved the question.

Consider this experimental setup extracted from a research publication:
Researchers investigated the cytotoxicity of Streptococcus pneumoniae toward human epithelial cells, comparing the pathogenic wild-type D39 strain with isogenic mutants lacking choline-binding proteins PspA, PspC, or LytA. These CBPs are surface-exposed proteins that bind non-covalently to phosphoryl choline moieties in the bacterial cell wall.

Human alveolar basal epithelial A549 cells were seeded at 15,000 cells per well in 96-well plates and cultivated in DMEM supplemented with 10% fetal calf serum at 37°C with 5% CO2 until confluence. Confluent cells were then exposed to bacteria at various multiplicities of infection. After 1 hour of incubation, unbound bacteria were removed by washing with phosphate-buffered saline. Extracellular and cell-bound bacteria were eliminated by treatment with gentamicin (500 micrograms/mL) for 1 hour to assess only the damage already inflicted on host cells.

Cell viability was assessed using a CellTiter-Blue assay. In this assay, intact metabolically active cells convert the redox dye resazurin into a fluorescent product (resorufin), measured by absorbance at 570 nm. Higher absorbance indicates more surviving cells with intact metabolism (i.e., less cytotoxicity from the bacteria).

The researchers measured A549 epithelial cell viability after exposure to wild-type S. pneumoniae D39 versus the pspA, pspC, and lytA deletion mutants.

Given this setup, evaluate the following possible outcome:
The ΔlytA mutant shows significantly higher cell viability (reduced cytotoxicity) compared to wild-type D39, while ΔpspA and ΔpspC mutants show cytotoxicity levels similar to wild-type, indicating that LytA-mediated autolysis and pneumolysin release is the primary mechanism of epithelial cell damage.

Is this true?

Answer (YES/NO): NO